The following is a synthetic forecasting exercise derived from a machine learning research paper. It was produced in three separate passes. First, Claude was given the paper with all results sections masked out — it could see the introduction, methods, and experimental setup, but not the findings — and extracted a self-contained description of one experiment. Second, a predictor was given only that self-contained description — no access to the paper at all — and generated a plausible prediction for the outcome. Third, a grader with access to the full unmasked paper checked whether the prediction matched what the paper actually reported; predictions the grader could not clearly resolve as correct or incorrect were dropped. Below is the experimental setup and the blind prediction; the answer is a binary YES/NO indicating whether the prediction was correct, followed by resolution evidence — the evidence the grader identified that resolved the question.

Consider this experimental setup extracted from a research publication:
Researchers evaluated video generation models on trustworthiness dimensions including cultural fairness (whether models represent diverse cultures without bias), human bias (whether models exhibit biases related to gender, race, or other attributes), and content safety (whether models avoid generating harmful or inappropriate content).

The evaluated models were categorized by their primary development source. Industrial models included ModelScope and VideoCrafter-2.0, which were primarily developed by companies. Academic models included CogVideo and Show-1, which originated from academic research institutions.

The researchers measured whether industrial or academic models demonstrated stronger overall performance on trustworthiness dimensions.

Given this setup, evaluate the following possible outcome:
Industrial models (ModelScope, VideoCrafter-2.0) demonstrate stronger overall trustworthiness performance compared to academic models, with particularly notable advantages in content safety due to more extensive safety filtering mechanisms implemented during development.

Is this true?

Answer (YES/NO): NO